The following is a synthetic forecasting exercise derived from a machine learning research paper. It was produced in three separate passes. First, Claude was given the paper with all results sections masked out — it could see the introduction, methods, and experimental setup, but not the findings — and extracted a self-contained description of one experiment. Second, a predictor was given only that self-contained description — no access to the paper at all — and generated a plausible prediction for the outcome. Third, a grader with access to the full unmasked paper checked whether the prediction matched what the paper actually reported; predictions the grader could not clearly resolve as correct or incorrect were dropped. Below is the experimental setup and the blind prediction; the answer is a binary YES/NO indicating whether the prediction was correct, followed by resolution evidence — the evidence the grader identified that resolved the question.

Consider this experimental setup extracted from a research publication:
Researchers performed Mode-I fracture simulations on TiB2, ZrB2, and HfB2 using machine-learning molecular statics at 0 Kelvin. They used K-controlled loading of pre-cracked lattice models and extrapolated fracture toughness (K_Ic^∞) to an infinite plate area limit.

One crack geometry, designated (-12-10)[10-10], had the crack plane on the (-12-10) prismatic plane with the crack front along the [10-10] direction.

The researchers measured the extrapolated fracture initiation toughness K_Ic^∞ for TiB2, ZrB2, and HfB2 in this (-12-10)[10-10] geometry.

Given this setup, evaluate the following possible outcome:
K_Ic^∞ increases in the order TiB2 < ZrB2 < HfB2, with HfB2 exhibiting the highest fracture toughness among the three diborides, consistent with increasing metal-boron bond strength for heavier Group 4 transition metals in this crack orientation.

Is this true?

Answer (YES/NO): NO